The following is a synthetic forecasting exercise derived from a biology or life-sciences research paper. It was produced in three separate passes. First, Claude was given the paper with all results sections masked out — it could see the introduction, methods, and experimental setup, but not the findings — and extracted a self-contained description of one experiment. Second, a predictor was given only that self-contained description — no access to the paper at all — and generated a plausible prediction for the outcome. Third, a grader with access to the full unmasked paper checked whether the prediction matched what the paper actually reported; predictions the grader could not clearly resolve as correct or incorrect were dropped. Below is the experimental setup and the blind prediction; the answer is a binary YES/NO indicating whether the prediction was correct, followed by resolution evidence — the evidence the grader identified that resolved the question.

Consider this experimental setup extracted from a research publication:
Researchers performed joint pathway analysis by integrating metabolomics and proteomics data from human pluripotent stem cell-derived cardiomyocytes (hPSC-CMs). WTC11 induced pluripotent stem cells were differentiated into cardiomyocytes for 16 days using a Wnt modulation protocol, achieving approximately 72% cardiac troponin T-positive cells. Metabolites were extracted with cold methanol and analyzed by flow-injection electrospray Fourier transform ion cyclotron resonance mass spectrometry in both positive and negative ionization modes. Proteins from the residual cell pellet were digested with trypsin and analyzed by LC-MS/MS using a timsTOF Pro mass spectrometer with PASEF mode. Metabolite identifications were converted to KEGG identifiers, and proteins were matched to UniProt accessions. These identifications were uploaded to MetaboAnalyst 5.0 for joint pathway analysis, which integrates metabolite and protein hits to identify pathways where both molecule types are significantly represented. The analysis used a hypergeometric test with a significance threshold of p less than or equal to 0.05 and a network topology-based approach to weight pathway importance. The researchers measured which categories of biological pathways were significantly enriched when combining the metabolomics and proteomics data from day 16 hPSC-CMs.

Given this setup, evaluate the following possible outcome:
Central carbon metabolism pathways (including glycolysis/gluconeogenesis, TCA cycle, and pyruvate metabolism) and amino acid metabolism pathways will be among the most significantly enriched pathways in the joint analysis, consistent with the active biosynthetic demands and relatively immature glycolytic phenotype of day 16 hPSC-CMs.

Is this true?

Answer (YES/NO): NO